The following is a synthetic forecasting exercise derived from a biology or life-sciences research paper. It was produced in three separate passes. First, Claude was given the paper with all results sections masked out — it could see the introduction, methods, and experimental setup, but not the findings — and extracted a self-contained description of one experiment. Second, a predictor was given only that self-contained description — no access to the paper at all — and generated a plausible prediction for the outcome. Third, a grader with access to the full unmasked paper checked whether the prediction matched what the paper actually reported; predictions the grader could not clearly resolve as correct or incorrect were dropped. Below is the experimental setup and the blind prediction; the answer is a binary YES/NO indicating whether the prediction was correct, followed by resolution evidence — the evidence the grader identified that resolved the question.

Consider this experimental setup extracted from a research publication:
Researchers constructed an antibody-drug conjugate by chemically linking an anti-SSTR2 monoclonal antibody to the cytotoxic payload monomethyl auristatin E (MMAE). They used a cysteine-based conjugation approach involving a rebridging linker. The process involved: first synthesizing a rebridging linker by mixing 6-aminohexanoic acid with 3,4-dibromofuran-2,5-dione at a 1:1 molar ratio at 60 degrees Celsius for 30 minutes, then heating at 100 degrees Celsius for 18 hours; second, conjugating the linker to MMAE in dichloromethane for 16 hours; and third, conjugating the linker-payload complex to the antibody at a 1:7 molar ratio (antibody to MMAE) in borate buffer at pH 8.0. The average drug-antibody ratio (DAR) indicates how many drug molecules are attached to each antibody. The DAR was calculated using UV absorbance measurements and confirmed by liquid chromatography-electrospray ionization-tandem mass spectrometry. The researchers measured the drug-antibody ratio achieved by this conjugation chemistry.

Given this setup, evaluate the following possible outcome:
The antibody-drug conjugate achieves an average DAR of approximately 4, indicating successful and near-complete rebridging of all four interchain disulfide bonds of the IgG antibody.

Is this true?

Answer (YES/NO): YES